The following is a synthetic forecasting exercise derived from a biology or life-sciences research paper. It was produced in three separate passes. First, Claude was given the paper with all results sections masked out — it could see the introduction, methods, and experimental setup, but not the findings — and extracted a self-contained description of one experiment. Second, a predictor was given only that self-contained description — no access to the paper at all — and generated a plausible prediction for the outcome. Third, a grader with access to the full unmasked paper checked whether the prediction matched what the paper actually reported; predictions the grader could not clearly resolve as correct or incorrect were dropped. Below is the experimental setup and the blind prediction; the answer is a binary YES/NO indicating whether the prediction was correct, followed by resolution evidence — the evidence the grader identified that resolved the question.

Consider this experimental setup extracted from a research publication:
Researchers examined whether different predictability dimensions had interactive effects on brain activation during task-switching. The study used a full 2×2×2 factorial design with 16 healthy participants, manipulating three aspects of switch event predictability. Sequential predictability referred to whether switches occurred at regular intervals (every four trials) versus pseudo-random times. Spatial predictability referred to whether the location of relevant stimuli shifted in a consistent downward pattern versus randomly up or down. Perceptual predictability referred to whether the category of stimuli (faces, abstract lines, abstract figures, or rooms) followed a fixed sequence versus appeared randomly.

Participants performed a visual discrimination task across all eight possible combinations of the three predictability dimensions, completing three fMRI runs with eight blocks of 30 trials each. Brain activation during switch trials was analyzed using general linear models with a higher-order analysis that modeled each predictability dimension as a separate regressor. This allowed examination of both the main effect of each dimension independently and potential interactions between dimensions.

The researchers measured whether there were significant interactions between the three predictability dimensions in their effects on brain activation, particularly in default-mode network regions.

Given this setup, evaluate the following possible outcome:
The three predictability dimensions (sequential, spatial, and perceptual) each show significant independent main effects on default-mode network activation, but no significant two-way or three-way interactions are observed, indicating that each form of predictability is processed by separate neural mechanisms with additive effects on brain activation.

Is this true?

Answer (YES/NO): NO